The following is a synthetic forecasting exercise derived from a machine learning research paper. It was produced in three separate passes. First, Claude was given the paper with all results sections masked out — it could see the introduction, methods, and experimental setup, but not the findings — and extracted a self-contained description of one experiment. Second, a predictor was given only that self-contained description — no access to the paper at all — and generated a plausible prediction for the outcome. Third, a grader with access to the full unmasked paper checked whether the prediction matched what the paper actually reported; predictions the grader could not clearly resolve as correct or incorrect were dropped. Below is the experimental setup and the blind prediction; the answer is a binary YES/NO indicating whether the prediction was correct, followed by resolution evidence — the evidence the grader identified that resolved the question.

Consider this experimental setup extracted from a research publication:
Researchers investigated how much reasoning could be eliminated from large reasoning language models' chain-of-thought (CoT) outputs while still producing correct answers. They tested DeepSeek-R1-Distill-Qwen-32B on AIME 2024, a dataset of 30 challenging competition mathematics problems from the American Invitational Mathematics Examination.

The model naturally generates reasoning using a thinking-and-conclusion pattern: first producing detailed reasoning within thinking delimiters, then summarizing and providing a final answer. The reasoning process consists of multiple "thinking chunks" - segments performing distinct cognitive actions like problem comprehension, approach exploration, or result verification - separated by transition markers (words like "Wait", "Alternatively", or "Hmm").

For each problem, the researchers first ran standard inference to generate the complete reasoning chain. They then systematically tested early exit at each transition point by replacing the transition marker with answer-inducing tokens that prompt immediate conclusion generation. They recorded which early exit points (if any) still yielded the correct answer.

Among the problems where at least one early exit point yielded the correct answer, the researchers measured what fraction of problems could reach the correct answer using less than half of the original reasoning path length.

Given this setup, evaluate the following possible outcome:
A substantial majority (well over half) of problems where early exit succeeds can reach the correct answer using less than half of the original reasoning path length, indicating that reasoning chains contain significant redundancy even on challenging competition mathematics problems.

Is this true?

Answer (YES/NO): NO